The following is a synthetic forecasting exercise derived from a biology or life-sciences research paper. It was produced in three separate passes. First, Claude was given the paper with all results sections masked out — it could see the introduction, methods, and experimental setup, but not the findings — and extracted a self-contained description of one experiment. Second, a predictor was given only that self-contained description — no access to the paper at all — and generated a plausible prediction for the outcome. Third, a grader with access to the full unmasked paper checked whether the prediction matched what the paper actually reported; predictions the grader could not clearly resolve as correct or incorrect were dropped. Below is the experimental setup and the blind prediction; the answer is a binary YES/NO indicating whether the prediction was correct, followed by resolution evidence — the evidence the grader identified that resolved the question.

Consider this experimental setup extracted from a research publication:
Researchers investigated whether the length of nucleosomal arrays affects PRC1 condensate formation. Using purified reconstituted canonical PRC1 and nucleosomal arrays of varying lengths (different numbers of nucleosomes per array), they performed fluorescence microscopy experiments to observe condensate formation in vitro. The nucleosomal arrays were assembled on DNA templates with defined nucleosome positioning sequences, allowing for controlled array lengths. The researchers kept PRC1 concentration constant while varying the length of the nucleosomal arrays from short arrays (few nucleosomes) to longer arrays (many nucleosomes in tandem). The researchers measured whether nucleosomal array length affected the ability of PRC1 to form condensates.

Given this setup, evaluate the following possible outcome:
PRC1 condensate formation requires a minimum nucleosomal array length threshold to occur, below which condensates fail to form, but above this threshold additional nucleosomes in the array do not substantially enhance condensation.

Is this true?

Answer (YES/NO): NO